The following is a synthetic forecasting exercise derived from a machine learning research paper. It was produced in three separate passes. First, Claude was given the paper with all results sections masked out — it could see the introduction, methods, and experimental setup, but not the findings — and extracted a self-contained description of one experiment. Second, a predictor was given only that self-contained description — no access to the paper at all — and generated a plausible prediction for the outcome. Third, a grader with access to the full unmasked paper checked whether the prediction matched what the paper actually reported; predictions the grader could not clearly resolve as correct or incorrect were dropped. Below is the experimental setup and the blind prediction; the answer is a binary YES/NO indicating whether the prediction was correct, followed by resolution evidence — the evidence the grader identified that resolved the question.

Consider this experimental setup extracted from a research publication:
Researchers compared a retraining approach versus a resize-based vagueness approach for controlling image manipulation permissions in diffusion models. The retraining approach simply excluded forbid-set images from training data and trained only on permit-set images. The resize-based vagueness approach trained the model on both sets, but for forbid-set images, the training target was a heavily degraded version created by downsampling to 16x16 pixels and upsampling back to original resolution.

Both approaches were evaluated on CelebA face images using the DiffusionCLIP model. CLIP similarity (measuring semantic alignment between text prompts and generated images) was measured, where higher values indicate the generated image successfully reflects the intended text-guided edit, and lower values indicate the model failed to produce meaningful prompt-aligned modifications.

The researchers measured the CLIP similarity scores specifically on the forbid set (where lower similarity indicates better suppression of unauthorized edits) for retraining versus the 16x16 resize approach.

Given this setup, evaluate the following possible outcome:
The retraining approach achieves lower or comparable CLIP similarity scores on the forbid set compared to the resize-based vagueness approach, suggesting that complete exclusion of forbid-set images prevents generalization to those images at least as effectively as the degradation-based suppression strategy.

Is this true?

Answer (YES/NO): YES